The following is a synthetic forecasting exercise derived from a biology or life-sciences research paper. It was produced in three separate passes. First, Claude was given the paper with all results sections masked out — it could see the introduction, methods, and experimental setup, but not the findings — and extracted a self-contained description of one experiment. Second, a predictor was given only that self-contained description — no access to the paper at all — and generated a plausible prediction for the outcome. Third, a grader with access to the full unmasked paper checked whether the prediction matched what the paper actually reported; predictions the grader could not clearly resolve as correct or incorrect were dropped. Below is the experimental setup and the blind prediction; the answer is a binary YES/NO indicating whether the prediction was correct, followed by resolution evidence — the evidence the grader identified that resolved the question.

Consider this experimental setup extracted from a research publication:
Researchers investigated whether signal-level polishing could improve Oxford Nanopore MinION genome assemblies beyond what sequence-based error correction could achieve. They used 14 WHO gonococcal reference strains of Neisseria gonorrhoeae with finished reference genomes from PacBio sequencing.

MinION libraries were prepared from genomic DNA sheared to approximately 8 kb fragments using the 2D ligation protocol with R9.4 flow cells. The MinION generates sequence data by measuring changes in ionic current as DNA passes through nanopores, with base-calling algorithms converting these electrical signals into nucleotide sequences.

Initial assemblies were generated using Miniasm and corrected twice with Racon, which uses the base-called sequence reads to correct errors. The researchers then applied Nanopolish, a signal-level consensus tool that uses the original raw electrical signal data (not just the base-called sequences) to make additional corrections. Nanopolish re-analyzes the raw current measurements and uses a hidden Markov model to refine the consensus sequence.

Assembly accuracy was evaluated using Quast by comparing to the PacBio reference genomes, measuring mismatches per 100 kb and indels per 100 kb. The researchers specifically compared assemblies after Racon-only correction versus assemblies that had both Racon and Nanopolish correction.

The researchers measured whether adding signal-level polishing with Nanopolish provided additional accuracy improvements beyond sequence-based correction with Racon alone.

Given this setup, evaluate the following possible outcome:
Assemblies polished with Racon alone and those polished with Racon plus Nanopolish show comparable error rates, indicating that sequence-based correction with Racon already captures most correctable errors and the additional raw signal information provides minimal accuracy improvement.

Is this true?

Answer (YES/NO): NO